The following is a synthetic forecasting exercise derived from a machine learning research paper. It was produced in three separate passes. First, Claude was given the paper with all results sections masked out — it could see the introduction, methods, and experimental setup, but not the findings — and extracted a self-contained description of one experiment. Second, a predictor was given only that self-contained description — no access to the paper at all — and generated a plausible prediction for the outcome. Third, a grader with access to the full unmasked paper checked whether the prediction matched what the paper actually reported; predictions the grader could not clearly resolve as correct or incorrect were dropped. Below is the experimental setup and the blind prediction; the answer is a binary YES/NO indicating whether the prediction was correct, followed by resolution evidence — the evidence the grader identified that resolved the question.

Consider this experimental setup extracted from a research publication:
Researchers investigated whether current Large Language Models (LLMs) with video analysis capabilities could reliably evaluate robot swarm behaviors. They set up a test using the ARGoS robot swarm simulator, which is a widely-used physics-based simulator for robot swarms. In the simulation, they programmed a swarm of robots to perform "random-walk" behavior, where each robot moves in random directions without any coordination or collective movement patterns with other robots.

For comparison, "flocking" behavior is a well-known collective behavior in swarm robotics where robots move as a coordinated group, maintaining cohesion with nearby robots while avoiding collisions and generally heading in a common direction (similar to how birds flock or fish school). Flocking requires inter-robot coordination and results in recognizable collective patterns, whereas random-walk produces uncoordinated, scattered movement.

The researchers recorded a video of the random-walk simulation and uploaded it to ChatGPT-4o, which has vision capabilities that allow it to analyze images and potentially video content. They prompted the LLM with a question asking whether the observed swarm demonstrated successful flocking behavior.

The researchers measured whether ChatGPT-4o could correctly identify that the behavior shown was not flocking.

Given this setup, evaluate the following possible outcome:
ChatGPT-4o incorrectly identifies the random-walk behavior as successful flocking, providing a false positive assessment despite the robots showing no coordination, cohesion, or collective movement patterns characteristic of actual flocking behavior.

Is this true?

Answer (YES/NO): YES